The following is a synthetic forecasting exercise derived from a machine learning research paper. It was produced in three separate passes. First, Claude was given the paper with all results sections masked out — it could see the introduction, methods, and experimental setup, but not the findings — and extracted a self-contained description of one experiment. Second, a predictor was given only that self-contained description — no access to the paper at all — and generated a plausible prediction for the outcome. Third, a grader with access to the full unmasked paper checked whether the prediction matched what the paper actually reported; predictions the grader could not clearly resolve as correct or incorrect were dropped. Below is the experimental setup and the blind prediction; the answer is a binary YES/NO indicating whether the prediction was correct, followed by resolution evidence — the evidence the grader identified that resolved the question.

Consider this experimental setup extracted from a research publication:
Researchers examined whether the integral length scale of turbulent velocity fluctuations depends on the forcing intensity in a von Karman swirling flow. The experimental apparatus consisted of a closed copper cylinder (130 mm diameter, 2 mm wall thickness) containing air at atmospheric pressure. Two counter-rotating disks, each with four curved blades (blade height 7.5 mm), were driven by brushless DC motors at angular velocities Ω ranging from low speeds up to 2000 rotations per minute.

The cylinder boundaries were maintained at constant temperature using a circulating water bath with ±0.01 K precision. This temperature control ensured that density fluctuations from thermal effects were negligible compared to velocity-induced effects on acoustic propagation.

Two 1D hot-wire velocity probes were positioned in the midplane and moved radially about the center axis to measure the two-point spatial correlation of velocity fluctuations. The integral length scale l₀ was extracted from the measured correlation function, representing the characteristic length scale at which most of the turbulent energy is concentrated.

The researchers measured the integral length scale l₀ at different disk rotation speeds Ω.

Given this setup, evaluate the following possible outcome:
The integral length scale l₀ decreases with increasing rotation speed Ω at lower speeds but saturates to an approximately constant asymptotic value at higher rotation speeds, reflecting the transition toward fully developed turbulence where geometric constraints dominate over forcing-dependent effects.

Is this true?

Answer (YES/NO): NO